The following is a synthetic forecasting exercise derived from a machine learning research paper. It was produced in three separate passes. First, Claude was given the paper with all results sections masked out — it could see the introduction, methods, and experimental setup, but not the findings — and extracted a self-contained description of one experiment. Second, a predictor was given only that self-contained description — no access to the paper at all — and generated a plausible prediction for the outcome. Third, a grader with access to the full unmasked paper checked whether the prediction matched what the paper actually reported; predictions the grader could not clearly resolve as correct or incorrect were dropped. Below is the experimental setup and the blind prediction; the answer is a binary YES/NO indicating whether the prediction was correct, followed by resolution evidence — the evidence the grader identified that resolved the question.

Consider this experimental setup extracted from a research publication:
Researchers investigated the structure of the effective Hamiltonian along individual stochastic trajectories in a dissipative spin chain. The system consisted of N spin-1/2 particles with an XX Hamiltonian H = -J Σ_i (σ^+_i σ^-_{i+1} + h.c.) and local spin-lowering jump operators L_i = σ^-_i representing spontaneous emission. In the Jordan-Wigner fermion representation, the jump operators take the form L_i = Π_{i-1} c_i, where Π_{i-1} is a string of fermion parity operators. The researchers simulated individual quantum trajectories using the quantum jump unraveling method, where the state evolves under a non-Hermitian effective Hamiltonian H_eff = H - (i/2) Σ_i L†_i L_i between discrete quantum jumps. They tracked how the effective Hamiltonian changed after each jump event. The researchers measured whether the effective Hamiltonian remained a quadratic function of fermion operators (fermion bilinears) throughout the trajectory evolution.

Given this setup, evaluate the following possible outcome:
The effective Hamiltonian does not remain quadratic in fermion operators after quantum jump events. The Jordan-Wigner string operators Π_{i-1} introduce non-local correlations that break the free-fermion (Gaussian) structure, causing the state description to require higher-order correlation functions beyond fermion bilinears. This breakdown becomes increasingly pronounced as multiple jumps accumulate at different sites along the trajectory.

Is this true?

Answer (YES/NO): NO